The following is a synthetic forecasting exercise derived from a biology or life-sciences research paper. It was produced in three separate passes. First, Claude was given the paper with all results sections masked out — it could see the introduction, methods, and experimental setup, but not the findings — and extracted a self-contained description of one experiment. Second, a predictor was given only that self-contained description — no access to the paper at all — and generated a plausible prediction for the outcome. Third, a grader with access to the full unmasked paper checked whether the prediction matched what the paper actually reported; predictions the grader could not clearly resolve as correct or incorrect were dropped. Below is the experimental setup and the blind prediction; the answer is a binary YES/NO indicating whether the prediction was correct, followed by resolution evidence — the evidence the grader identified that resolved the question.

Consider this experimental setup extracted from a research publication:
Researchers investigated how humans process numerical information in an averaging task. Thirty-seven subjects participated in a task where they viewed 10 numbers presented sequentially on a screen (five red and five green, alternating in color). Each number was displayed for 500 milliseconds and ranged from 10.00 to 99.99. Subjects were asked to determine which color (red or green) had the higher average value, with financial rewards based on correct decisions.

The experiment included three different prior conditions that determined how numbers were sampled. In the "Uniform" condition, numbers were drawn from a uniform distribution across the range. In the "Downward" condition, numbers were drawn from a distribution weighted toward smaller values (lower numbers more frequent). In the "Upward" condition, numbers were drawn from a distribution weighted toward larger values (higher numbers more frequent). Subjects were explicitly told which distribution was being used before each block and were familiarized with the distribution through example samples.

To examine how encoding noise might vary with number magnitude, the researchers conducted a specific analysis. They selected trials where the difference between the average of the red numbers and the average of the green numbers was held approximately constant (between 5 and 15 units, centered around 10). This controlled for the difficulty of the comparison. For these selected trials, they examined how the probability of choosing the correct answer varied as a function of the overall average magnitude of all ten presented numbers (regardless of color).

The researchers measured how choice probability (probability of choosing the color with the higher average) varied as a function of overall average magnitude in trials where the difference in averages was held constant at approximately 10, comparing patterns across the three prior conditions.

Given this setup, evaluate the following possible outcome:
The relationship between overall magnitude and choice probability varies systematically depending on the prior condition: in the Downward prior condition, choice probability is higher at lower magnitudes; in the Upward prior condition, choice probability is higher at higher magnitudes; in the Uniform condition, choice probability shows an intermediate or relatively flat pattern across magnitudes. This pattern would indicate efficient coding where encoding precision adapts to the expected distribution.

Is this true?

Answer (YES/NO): NO